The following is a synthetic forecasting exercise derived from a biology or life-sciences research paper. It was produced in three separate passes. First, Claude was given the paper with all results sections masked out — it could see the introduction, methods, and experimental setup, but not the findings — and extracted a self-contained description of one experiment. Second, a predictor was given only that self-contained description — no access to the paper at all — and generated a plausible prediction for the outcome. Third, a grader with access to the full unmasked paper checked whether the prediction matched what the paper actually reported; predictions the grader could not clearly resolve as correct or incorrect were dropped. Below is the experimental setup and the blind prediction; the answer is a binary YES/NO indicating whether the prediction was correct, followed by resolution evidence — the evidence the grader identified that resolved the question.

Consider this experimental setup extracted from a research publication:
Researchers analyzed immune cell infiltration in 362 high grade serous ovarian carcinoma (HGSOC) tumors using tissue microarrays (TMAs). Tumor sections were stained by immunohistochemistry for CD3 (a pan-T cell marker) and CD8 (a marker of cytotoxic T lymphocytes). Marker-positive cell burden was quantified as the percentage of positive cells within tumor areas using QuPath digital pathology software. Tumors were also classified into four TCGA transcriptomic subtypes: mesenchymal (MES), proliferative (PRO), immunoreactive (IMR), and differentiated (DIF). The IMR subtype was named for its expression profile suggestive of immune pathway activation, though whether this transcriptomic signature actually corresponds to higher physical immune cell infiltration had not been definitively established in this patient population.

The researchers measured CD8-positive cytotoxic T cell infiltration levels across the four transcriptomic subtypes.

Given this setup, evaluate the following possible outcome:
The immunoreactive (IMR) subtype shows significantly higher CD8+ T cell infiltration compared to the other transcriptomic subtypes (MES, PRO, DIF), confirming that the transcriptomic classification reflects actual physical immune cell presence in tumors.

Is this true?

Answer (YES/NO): YES